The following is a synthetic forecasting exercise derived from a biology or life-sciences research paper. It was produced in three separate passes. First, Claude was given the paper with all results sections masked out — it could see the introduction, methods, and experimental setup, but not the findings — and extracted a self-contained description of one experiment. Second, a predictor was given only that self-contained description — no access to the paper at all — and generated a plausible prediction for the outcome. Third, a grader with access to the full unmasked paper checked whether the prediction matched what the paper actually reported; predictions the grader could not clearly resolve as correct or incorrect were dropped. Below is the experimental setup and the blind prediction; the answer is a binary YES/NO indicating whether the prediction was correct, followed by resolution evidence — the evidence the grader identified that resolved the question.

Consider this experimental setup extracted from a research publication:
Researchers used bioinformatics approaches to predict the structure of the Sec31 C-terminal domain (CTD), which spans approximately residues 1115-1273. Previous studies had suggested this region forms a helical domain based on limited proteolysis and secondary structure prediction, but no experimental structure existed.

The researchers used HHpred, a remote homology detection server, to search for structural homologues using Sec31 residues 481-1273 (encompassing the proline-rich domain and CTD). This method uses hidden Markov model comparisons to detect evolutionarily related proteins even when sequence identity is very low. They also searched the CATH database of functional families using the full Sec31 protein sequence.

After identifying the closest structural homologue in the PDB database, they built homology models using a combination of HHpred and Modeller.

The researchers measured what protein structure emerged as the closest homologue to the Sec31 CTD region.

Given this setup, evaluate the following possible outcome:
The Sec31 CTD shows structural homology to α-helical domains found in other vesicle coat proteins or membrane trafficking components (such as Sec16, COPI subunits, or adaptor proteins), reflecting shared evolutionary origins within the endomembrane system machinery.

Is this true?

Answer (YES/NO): NO